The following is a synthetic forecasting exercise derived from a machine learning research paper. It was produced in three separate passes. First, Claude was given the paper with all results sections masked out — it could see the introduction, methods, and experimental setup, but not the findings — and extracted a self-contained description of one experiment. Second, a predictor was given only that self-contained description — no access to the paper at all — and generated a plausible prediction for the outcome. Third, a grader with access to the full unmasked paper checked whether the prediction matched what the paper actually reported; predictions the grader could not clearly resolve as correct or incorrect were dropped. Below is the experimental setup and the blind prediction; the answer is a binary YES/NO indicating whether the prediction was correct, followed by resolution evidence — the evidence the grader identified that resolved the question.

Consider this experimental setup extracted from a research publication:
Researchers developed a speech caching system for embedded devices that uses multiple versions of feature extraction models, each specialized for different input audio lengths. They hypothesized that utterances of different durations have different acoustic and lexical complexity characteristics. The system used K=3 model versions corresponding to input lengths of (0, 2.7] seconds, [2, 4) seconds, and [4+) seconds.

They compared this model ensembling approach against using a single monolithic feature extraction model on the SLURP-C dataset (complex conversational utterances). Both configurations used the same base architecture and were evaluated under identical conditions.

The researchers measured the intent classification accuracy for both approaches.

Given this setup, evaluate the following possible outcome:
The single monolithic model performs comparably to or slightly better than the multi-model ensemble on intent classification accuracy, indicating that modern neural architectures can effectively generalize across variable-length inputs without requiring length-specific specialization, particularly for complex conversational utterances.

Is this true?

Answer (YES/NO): NO